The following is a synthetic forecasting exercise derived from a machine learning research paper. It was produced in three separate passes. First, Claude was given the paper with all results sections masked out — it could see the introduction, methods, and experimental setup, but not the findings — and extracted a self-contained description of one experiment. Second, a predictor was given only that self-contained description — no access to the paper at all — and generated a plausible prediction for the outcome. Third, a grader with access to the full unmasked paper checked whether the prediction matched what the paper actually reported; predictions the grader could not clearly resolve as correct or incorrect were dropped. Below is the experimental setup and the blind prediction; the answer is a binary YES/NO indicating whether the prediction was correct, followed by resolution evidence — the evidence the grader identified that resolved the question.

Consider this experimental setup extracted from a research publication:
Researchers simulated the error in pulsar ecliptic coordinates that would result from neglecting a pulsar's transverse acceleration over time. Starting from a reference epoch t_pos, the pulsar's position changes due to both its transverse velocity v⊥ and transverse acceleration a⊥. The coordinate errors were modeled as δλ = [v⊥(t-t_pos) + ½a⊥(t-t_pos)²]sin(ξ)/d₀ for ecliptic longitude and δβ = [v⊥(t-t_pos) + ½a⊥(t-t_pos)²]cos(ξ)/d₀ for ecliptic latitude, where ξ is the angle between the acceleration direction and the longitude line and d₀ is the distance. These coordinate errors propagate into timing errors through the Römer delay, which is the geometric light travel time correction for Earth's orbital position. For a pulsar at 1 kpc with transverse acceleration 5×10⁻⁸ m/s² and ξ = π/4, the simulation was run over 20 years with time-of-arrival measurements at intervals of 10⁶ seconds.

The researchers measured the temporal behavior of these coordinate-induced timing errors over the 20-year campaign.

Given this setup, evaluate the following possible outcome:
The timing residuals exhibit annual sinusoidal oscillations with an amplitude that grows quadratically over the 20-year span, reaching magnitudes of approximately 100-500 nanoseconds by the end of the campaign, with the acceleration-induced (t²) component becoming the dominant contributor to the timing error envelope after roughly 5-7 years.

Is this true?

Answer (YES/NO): YES